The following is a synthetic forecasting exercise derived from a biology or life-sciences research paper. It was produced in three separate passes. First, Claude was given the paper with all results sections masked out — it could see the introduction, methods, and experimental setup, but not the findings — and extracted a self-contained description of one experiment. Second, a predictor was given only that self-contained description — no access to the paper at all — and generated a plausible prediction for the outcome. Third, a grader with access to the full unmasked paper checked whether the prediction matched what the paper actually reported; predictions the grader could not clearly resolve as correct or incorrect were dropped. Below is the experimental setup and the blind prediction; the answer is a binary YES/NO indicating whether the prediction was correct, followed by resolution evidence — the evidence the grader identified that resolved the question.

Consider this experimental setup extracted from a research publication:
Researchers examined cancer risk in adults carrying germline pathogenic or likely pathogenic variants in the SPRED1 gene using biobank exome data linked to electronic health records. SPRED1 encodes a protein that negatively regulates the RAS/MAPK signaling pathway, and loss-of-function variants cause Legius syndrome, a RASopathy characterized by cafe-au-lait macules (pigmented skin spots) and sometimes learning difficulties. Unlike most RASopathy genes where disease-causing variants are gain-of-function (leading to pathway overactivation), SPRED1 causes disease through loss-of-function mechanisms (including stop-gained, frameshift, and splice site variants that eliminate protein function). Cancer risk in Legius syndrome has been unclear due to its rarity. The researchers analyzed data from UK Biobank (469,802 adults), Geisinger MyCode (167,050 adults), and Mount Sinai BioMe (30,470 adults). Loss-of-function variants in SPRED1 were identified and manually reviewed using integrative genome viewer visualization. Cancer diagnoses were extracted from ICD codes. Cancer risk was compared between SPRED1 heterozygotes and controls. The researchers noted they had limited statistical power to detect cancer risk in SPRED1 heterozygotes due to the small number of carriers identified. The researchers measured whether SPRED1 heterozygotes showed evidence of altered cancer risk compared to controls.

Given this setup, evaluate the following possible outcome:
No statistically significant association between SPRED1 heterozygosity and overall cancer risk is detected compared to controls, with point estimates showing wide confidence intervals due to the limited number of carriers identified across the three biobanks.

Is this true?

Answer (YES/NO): NO